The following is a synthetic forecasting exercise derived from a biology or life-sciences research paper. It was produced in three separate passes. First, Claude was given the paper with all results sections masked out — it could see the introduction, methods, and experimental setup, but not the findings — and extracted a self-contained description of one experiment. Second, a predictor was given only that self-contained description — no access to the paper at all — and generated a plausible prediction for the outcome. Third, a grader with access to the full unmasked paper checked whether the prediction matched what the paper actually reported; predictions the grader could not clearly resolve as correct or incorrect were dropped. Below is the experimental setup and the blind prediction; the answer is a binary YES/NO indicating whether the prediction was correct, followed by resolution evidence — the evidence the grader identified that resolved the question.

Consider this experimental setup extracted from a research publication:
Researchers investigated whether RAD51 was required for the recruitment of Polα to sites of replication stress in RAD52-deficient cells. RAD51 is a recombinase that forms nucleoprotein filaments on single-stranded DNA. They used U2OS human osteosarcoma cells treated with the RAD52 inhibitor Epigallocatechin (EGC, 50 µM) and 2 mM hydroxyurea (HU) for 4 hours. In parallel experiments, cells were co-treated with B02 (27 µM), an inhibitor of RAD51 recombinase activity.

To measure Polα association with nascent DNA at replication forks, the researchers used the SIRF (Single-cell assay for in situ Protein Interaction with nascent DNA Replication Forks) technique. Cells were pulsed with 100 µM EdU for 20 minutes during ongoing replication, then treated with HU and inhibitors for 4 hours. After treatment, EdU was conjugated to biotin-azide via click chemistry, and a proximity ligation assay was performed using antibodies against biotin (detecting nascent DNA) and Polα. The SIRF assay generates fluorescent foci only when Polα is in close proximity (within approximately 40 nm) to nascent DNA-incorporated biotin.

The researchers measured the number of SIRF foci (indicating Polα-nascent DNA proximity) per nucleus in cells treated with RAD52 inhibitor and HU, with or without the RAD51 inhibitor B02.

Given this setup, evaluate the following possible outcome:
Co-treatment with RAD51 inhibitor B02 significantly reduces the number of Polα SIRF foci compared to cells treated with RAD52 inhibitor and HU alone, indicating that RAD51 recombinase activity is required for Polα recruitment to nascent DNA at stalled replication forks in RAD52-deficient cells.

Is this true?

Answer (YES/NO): YES